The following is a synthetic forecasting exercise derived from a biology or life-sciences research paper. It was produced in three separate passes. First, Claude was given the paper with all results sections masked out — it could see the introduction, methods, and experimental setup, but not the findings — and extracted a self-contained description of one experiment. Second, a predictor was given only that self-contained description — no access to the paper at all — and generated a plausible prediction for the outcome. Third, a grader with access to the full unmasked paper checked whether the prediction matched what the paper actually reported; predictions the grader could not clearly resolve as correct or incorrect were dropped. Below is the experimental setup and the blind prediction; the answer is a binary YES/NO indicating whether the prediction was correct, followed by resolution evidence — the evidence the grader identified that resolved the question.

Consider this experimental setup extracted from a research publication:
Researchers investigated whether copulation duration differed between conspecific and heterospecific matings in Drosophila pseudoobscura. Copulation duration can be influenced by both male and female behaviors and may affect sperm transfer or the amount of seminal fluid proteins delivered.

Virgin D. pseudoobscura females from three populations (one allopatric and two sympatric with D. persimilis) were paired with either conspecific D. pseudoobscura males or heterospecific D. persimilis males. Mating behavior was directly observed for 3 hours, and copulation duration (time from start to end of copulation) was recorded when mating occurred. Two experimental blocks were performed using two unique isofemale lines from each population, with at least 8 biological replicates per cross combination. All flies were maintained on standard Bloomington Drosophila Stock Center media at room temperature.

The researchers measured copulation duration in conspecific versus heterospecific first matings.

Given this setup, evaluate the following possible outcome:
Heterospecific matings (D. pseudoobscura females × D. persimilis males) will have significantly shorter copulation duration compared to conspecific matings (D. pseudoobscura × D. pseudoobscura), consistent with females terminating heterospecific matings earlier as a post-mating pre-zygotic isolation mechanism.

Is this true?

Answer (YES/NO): NO